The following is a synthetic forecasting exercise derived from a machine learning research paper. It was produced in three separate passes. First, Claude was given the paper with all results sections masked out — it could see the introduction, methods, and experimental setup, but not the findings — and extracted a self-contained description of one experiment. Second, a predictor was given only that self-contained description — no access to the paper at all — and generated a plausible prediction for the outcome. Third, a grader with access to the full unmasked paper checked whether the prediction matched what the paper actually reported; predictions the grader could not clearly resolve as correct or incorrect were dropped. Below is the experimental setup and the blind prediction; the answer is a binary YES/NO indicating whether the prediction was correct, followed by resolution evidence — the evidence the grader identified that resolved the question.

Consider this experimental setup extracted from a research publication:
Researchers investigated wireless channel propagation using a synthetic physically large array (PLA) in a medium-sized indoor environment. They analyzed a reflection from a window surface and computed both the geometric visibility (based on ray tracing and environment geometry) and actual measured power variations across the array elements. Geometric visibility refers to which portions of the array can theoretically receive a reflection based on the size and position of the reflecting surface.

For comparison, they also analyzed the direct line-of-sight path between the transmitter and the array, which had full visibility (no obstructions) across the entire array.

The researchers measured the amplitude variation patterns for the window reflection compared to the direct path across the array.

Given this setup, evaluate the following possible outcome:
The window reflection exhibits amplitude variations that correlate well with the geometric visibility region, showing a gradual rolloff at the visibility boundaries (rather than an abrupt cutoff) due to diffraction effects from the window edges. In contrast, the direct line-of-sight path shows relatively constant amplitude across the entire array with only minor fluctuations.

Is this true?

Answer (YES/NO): NO